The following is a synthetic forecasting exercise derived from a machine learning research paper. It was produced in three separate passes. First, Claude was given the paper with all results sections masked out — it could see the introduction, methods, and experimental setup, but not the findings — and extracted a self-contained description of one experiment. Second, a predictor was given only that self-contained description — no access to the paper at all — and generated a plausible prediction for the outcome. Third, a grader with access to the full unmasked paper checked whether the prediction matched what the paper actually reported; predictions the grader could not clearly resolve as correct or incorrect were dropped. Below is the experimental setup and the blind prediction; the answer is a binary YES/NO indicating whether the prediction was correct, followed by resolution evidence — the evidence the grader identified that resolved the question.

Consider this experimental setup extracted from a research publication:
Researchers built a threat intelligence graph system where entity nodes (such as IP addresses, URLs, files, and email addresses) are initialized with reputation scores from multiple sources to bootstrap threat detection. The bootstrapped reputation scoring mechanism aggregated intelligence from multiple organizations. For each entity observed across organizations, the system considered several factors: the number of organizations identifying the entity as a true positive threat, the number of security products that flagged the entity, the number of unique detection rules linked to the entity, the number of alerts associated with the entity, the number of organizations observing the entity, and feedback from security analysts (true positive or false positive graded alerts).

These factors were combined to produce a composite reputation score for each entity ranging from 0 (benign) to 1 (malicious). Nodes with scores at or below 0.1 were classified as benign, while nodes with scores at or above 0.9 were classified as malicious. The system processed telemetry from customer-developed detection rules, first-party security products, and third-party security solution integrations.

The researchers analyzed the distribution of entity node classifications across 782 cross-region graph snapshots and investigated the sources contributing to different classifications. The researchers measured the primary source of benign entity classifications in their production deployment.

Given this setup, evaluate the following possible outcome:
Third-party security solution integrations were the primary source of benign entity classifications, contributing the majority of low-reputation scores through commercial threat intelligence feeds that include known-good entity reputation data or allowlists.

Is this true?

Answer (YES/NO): YES